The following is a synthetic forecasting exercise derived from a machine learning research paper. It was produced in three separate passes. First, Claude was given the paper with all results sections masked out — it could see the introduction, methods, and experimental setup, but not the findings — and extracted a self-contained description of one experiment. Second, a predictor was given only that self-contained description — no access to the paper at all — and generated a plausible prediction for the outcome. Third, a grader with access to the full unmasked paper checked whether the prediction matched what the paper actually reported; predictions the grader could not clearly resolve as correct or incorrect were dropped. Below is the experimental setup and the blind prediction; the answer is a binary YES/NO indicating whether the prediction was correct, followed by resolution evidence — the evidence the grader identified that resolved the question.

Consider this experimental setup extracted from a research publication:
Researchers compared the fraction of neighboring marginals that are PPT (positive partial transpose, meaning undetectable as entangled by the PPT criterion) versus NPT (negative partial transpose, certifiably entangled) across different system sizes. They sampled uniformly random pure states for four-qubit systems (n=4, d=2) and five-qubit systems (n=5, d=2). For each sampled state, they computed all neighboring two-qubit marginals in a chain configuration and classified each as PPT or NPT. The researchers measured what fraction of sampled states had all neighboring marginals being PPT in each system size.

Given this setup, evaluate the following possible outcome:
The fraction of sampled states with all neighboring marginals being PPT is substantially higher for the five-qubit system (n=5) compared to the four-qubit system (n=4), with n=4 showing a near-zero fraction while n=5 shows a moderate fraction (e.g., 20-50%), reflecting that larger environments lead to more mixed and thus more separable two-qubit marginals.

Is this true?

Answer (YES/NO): YES